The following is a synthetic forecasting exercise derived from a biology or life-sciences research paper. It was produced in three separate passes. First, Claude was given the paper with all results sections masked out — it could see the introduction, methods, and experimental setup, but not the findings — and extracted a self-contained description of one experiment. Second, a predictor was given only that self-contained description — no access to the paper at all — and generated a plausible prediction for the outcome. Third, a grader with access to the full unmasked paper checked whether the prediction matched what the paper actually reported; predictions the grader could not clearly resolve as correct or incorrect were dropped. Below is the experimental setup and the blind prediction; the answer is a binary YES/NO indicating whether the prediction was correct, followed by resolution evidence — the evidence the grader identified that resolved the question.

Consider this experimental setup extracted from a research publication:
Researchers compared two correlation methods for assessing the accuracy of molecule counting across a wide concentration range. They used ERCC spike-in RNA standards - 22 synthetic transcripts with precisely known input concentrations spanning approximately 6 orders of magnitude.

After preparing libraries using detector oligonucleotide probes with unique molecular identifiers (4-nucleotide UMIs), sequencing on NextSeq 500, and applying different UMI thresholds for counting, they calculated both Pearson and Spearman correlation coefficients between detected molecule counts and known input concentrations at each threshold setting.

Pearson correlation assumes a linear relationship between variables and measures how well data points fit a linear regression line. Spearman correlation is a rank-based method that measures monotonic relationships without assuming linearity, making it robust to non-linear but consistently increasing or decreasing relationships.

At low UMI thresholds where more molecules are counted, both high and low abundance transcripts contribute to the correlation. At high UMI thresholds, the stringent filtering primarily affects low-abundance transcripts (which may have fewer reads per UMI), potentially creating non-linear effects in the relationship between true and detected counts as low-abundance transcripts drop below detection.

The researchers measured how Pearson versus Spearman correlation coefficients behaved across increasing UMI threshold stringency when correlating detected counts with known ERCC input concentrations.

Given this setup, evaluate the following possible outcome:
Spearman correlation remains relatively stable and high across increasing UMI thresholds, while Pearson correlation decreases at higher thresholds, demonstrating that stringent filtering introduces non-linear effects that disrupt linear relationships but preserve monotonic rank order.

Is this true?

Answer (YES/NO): YES